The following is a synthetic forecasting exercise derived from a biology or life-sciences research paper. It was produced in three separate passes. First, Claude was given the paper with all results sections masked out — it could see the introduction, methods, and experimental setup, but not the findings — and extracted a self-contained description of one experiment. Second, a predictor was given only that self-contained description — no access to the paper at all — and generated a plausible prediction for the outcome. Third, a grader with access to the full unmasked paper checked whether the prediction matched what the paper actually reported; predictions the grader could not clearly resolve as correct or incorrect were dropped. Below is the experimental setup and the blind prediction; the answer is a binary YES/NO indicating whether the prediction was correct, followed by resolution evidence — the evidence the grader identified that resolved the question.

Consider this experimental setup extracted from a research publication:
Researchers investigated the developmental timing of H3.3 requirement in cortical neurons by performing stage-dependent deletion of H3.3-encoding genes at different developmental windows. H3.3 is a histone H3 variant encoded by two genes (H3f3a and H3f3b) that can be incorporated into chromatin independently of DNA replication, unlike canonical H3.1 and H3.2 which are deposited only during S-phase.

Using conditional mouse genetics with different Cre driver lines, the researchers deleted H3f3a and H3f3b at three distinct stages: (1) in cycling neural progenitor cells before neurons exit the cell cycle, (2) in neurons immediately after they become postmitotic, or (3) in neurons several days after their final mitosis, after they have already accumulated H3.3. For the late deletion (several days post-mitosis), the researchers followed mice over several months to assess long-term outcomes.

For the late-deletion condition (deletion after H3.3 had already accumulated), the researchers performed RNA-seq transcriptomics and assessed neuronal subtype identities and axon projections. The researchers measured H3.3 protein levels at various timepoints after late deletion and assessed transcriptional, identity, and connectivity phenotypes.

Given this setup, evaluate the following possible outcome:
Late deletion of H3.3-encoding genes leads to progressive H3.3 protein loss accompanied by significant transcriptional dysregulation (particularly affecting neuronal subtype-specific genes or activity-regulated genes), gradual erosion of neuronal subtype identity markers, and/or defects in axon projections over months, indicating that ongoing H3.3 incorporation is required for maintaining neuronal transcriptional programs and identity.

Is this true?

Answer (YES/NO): NO